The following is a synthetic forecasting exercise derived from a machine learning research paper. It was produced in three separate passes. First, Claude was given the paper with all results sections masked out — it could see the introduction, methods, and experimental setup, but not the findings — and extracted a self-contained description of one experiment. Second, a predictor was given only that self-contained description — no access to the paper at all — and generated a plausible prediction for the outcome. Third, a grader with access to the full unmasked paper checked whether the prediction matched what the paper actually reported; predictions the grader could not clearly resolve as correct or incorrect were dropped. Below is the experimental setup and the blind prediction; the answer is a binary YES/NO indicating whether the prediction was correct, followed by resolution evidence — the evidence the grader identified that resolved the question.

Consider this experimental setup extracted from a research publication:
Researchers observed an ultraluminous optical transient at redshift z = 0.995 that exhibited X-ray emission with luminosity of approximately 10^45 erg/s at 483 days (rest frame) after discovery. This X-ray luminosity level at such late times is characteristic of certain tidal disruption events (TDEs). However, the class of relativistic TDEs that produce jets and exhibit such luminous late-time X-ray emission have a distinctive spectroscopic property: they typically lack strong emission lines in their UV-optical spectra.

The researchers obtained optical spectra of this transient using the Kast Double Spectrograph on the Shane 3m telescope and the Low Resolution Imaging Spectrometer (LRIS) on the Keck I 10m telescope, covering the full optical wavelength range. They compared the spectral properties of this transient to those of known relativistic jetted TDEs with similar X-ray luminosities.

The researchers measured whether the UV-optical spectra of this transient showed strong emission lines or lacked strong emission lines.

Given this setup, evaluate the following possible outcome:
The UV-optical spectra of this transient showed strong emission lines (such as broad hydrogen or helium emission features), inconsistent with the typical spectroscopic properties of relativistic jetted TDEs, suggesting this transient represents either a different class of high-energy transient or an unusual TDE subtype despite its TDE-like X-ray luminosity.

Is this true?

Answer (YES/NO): YES